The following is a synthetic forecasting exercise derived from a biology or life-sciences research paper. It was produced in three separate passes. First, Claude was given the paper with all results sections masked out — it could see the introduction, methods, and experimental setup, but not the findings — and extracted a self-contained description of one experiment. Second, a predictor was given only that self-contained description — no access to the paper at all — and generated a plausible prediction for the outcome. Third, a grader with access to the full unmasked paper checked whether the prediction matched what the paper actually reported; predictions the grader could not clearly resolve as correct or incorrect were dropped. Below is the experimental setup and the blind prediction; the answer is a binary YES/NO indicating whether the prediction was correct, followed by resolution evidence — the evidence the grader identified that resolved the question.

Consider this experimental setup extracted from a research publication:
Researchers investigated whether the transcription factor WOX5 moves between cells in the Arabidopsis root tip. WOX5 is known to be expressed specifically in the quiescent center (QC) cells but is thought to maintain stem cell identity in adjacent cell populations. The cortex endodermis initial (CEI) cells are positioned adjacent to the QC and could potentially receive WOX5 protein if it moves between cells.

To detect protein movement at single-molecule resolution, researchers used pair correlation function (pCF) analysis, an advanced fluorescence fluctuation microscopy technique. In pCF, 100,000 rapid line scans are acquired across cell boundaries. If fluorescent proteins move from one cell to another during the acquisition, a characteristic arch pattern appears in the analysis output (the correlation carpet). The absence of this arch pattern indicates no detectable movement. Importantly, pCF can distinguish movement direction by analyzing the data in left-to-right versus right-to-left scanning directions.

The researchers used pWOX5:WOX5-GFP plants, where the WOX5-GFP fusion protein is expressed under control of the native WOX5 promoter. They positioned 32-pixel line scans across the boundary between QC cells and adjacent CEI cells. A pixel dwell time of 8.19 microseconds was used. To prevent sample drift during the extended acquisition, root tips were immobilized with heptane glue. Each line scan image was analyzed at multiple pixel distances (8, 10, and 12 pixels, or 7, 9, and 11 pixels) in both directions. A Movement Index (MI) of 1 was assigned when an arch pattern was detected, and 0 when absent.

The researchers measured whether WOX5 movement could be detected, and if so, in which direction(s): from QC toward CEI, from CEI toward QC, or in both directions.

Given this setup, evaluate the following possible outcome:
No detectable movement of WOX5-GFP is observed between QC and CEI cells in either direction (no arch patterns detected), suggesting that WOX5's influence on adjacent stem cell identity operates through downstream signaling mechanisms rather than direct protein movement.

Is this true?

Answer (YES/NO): NO